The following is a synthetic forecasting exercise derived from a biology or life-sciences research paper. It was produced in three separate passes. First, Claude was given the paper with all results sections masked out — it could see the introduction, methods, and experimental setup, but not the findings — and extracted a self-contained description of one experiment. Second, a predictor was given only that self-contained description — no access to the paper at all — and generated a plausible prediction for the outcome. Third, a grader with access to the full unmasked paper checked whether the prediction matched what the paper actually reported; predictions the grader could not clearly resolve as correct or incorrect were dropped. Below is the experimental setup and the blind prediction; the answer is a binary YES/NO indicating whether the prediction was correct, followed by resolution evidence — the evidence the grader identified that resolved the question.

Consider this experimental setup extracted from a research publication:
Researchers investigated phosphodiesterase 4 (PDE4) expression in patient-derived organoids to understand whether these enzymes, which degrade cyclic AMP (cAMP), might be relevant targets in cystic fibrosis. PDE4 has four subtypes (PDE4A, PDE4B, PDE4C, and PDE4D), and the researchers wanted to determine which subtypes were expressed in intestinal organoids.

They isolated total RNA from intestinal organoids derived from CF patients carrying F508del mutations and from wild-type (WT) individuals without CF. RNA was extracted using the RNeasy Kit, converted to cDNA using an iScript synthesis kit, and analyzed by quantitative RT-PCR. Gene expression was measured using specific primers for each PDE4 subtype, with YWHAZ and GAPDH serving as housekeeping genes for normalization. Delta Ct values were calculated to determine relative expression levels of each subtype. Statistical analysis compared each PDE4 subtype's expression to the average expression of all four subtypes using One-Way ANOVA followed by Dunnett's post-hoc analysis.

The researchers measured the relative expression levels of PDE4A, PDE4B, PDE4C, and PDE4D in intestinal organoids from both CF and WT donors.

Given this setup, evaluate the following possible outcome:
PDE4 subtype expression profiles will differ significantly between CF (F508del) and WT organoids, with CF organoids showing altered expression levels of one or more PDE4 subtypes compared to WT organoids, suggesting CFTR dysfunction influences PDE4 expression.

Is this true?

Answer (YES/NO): NO